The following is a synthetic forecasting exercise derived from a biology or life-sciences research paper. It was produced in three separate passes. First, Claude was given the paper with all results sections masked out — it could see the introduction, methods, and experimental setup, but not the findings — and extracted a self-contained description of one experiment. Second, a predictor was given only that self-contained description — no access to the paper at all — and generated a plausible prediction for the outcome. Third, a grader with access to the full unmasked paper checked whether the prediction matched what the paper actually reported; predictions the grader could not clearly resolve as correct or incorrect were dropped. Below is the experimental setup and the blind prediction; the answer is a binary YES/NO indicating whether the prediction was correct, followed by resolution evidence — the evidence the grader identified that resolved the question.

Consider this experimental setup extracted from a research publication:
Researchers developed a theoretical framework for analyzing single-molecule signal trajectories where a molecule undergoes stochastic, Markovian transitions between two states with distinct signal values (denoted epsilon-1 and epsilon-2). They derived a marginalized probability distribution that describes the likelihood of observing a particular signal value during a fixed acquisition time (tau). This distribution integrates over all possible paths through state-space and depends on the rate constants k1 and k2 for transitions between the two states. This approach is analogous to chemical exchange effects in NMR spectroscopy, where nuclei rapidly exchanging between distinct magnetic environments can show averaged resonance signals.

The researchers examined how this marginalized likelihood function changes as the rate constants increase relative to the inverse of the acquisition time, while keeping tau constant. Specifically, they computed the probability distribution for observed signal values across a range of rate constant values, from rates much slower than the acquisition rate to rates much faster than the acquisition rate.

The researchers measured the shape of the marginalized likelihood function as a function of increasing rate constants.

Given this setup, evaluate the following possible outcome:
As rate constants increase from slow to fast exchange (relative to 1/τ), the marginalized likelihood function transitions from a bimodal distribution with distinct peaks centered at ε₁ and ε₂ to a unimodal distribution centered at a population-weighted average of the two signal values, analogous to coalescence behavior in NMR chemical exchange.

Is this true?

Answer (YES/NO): YES